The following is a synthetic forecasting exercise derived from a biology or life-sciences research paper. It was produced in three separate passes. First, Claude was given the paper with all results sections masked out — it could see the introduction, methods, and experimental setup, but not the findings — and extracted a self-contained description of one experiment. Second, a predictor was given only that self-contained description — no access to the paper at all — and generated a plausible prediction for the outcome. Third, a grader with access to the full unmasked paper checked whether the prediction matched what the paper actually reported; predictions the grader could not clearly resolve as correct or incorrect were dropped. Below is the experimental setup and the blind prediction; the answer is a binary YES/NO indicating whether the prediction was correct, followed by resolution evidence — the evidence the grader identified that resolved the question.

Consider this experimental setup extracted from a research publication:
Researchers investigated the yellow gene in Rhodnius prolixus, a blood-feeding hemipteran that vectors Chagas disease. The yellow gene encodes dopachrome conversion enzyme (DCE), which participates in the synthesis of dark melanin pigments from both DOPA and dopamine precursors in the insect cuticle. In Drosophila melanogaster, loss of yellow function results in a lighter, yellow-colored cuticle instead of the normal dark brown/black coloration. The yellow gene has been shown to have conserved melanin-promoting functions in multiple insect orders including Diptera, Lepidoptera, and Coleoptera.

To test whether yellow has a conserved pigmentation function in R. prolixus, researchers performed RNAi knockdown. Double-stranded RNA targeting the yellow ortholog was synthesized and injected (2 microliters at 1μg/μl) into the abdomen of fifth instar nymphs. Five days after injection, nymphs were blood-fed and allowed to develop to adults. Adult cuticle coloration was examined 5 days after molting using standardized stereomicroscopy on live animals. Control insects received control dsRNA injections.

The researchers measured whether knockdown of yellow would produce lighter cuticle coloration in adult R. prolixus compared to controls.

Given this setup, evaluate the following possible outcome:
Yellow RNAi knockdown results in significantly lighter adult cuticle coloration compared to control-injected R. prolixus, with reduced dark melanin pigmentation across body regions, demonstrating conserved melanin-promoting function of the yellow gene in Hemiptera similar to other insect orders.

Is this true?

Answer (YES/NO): YES